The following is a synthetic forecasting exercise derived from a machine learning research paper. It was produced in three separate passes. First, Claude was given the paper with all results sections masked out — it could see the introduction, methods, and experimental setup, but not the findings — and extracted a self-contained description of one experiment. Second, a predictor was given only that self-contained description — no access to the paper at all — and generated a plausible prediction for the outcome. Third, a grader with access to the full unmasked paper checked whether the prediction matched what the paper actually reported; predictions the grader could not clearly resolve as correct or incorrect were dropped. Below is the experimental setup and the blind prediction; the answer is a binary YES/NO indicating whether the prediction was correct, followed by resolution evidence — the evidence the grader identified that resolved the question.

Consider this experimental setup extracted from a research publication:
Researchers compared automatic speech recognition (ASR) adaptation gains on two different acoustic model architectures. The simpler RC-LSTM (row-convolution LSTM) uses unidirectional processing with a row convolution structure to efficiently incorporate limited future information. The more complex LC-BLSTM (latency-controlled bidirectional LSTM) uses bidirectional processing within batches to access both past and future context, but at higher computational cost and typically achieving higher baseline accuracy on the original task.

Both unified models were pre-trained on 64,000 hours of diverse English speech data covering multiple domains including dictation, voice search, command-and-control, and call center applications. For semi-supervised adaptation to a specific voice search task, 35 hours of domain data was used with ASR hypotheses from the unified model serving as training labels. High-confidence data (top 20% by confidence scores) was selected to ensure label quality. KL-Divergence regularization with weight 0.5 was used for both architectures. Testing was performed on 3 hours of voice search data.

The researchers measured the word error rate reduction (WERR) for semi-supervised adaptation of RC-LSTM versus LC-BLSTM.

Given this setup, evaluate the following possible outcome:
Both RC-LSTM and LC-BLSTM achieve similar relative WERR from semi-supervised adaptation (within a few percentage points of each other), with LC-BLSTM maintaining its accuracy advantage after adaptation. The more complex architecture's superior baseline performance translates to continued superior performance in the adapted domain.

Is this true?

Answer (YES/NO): NO